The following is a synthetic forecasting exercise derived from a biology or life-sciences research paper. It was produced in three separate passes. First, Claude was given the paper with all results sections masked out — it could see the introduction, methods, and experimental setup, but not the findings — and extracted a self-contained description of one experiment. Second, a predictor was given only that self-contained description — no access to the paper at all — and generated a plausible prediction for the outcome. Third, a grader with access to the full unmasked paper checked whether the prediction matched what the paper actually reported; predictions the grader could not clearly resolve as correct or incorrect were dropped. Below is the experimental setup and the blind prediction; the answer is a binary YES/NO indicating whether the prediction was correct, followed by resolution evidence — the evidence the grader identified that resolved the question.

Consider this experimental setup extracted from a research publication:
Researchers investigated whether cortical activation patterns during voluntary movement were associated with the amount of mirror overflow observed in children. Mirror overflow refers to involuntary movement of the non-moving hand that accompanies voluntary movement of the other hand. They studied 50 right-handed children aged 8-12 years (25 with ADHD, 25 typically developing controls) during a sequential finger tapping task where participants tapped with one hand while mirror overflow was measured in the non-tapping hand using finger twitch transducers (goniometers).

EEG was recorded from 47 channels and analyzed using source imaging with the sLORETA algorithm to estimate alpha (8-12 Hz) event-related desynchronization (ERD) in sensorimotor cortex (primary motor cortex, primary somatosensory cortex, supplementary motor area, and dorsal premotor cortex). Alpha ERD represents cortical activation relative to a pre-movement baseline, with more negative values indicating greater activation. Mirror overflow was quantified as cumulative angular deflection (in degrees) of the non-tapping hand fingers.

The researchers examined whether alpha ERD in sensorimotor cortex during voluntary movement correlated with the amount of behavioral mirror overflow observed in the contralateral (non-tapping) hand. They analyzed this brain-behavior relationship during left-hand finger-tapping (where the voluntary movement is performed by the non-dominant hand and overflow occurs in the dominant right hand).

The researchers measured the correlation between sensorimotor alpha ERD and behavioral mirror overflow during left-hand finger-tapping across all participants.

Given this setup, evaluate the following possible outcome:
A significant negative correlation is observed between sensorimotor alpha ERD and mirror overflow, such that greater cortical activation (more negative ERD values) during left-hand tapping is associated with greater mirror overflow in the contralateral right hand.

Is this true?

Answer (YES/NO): NO